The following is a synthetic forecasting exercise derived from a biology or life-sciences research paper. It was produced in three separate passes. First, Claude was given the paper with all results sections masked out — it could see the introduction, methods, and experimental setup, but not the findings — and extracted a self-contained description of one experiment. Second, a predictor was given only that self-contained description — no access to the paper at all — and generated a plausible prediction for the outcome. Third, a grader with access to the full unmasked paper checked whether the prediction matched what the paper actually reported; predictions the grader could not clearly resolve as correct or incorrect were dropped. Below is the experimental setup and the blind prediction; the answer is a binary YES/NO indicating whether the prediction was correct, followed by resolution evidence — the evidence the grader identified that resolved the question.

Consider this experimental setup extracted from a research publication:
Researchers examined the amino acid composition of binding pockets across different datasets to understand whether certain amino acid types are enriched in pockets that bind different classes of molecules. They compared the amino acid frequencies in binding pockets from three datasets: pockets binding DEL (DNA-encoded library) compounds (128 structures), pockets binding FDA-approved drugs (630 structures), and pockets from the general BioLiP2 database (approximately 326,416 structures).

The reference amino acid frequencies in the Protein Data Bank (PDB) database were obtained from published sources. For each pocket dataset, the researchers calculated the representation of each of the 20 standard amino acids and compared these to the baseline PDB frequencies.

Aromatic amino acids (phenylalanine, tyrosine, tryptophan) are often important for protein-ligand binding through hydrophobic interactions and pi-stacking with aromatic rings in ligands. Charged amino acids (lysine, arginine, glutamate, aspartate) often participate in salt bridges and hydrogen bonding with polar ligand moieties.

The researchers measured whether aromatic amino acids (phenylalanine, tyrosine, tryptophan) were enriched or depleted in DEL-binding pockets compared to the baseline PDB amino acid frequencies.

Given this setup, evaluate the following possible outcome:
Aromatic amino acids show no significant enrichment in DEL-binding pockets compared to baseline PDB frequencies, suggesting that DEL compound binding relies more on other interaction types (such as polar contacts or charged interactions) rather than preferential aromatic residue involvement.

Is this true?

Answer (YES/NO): NO